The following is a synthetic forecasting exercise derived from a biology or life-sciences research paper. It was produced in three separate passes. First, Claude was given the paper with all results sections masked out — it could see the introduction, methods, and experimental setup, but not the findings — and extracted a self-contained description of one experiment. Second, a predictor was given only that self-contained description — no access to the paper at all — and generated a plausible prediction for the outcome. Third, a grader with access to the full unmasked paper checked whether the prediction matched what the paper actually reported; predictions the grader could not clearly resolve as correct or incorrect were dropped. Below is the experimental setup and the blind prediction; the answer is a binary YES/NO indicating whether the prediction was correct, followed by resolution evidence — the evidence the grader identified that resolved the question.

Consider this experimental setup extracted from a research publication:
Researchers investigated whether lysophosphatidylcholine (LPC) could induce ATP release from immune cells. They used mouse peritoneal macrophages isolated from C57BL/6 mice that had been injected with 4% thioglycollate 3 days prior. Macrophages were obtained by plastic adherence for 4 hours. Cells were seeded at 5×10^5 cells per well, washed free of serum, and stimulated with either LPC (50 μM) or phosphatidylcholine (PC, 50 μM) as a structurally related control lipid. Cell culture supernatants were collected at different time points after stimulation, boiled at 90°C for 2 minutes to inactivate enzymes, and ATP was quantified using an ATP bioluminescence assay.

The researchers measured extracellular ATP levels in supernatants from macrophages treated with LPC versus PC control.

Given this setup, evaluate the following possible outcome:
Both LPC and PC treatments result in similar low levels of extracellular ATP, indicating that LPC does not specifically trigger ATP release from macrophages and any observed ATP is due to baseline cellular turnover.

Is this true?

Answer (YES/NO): NO